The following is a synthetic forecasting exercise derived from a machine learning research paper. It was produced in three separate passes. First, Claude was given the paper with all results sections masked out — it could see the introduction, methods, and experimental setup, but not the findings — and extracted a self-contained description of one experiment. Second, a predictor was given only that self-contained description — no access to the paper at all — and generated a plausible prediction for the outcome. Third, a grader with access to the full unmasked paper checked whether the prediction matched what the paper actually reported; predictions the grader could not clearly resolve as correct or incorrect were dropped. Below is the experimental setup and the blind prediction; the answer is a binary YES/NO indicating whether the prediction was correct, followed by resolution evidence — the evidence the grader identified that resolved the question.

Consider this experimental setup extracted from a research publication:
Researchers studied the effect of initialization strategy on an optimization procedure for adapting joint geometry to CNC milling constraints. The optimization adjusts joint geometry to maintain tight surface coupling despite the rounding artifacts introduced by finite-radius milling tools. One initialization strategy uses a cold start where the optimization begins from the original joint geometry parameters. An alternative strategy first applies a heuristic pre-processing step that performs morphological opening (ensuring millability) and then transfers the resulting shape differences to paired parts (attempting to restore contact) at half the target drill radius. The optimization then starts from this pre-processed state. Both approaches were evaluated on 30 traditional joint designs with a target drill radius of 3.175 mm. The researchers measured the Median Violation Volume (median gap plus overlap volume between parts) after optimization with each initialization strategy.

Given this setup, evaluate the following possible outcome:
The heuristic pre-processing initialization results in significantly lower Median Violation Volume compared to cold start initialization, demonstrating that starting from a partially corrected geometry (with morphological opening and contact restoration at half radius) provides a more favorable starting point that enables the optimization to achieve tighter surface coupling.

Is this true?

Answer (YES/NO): YES